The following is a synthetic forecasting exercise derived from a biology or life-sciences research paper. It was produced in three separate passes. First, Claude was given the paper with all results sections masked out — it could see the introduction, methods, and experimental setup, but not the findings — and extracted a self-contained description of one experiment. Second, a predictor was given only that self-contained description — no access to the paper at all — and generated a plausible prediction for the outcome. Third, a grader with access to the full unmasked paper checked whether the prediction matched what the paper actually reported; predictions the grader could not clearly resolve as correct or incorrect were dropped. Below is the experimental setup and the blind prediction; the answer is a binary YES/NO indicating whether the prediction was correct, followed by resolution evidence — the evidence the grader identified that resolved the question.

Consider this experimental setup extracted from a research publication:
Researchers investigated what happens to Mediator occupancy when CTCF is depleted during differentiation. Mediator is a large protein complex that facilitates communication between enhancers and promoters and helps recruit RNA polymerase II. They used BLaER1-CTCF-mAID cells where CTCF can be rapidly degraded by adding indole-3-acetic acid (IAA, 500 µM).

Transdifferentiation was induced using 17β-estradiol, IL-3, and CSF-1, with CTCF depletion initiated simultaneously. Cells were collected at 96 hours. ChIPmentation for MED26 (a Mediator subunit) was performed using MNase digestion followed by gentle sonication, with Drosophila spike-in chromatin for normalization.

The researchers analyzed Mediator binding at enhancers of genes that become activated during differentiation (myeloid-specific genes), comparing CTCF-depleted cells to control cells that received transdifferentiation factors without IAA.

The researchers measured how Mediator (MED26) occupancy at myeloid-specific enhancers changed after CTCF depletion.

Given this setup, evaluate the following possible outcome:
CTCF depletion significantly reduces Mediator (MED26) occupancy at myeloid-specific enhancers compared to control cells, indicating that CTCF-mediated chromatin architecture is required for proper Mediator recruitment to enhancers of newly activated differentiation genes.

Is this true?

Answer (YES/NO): NO